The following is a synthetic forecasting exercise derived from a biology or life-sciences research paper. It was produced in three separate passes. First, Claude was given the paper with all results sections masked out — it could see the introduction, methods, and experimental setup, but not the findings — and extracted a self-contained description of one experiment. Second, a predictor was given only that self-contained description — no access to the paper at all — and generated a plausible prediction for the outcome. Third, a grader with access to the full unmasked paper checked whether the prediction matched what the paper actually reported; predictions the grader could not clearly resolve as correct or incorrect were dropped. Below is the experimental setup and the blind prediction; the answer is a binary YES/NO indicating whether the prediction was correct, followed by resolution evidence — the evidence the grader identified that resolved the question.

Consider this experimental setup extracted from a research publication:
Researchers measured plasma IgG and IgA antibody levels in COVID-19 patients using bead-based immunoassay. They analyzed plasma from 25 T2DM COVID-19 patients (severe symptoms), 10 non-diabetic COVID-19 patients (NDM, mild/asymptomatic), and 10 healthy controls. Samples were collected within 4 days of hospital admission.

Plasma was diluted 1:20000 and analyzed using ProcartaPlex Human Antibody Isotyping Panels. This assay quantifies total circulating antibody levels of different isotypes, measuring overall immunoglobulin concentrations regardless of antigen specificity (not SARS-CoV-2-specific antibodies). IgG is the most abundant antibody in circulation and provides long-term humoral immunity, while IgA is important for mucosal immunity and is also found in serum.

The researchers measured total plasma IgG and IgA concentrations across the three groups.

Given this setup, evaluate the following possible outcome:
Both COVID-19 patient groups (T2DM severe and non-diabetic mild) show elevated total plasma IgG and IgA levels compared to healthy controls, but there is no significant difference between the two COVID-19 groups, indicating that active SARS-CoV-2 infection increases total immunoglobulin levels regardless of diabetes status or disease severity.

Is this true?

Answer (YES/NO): NO